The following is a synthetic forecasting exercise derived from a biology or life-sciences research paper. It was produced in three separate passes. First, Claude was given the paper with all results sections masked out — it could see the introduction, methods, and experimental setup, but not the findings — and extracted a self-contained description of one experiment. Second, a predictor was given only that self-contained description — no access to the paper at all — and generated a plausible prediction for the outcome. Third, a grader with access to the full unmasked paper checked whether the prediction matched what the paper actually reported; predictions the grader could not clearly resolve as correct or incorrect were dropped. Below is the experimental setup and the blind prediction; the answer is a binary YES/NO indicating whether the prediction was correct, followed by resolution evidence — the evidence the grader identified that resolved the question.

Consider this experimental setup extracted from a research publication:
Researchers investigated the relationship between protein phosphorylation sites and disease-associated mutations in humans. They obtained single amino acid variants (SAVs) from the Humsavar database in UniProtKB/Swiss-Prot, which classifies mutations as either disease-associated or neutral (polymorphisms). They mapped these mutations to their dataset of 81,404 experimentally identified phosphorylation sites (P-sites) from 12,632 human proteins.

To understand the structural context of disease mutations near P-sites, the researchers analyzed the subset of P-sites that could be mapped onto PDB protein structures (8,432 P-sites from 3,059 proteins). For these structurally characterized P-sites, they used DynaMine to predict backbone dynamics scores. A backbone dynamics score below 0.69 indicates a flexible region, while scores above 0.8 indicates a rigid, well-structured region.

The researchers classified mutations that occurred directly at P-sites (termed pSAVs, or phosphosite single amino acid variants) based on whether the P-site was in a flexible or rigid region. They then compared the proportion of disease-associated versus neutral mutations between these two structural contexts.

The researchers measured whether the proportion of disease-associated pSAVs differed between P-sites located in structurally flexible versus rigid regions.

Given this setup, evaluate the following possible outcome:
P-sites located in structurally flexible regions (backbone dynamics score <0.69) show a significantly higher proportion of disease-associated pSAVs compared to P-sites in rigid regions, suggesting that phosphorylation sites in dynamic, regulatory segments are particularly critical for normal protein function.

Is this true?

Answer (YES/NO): NO